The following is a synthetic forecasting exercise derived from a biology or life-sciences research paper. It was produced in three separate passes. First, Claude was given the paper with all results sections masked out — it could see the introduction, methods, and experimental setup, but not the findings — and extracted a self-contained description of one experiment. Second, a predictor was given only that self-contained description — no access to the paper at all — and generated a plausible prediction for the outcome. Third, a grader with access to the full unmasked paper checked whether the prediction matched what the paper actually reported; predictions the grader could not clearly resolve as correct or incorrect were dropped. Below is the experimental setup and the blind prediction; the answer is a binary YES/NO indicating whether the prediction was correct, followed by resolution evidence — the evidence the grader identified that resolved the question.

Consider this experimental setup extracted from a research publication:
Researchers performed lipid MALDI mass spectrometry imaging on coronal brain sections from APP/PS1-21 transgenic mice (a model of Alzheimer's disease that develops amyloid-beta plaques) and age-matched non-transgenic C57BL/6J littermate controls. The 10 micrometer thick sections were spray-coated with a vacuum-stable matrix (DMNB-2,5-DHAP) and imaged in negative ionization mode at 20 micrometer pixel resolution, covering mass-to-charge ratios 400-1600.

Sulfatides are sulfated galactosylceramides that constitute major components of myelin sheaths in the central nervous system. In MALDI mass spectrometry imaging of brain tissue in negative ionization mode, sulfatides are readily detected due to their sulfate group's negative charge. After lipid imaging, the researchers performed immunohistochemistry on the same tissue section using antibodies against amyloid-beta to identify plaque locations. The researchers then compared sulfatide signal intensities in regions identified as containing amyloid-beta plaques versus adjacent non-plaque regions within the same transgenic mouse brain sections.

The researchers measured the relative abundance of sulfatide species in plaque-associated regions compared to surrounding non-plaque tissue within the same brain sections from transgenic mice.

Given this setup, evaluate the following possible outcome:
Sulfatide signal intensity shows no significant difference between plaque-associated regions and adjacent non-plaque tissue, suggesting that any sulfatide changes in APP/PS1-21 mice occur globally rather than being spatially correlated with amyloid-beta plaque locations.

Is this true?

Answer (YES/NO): NO